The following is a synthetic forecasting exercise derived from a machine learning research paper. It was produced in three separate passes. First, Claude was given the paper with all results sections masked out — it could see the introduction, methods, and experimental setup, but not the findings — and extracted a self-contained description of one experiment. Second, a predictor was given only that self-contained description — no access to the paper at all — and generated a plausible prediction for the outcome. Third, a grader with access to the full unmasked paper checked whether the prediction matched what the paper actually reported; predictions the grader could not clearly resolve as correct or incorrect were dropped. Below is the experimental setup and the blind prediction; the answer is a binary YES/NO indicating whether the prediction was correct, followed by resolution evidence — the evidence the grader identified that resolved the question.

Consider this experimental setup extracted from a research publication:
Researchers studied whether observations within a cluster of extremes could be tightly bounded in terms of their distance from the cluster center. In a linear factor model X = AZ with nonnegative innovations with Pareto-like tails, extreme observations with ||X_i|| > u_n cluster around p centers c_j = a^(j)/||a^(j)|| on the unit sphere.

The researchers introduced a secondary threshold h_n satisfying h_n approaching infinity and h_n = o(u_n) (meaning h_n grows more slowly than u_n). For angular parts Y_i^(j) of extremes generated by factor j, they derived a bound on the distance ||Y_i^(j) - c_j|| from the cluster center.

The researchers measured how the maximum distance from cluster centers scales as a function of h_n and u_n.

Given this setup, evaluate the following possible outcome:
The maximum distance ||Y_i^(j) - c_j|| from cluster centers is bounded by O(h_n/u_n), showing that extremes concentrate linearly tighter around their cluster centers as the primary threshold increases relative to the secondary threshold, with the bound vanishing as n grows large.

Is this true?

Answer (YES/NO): YES